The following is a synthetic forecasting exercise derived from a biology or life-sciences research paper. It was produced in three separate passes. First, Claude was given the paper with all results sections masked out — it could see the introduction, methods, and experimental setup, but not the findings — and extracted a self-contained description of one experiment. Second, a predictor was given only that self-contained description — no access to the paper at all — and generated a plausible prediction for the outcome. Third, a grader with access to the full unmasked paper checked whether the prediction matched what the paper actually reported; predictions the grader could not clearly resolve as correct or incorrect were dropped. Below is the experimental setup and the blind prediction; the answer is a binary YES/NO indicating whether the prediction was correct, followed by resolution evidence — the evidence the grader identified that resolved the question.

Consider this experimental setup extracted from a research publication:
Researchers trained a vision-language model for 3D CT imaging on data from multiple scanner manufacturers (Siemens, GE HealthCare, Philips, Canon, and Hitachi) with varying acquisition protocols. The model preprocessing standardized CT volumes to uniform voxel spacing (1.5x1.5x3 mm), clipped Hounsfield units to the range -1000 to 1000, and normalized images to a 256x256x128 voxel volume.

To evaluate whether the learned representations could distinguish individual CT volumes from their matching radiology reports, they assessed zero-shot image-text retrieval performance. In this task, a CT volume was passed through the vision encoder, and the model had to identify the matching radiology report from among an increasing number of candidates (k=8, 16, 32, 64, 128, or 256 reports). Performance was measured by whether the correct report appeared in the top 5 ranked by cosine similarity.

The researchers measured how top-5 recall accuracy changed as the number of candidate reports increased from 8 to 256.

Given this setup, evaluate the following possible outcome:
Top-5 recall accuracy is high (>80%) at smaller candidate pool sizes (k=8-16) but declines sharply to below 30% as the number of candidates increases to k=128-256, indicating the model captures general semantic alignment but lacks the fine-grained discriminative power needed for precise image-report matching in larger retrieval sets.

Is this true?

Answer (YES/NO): NO